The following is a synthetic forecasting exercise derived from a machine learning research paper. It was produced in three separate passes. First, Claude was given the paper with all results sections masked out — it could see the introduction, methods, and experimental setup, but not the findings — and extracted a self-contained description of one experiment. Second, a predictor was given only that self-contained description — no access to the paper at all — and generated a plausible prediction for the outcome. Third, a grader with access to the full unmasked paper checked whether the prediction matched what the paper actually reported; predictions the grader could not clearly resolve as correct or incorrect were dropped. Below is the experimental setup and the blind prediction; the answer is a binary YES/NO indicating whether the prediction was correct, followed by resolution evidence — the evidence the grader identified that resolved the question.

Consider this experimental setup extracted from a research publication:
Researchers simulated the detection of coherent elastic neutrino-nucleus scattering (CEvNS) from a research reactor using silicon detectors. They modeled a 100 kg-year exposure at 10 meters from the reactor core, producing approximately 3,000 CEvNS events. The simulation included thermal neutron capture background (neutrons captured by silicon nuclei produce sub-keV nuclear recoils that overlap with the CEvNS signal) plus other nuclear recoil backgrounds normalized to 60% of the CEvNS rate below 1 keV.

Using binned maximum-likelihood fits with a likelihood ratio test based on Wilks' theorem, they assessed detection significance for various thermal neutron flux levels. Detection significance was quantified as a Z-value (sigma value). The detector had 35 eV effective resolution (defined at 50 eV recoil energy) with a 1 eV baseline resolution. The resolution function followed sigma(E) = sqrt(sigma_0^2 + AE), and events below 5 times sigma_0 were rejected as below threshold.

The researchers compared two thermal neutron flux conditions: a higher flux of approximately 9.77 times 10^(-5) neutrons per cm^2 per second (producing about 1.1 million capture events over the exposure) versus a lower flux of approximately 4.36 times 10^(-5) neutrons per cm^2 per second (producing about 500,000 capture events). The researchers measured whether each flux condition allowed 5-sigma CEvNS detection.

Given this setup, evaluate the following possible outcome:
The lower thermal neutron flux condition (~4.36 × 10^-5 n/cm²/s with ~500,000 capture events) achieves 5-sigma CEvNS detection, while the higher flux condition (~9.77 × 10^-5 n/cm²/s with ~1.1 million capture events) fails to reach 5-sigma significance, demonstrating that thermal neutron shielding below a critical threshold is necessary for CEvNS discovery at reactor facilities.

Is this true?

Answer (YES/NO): YES